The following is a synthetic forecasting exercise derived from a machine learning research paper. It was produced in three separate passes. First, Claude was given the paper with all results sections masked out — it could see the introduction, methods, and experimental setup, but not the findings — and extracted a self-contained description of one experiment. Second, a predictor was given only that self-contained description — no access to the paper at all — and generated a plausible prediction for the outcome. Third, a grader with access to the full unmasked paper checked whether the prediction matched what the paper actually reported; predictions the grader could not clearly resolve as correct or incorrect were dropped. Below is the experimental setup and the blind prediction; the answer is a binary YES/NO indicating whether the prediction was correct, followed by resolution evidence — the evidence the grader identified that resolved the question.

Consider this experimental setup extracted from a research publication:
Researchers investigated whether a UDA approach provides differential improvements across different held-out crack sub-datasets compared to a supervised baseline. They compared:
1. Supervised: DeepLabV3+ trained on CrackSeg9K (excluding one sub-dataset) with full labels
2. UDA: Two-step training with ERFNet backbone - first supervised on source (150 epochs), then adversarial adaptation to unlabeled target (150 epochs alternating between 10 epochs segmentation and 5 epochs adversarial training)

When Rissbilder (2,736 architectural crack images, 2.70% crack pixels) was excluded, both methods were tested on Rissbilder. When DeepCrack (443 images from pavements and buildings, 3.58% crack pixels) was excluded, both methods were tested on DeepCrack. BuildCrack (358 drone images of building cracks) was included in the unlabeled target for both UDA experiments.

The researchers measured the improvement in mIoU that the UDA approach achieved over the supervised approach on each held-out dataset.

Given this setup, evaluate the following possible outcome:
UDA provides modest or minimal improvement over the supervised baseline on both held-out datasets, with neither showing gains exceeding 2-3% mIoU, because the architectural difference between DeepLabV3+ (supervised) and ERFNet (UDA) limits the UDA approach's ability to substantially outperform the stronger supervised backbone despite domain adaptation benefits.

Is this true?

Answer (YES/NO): NO